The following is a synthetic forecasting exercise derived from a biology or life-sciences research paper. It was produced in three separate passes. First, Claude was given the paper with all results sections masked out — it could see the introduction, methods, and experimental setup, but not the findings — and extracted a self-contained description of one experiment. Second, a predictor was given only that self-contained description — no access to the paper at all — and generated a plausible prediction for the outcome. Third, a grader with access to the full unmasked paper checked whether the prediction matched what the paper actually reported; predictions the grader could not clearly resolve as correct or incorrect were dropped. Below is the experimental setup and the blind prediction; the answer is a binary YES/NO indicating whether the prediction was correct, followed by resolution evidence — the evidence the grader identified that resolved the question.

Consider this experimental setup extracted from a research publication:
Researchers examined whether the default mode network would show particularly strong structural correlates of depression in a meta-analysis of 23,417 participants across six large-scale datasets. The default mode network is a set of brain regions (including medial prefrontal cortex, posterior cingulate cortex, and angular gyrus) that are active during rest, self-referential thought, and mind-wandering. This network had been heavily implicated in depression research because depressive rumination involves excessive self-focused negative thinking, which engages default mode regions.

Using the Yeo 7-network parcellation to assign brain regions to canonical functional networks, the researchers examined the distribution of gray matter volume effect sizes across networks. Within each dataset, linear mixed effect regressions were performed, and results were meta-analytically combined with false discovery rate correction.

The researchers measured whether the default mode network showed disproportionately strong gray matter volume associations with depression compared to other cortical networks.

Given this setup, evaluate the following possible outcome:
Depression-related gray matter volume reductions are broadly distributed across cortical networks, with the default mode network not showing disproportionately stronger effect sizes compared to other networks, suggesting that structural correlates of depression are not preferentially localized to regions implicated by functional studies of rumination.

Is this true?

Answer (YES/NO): YES